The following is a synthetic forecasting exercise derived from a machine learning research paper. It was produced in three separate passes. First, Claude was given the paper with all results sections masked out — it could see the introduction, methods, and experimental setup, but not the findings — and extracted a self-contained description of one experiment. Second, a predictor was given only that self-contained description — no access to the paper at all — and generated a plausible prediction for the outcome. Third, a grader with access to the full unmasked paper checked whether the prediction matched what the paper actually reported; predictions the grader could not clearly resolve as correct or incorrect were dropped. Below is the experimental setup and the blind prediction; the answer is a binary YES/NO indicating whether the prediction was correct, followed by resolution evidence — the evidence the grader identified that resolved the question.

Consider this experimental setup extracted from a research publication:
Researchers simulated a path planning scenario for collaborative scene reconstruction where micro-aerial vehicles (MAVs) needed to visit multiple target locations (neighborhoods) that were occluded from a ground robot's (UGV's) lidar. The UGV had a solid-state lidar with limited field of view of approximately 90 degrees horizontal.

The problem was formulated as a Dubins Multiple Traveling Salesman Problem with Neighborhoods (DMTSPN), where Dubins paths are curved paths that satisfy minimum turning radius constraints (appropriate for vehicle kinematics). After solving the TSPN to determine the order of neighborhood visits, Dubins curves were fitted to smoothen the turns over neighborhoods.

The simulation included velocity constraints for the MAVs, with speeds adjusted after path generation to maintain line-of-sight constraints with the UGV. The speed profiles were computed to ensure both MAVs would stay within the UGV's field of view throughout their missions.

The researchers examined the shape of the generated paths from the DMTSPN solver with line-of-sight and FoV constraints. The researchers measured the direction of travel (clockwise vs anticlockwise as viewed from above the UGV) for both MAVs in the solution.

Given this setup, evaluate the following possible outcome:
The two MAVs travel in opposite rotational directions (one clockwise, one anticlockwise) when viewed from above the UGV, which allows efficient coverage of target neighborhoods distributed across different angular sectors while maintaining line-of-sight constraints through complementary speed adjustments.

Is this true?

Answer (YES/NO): NO